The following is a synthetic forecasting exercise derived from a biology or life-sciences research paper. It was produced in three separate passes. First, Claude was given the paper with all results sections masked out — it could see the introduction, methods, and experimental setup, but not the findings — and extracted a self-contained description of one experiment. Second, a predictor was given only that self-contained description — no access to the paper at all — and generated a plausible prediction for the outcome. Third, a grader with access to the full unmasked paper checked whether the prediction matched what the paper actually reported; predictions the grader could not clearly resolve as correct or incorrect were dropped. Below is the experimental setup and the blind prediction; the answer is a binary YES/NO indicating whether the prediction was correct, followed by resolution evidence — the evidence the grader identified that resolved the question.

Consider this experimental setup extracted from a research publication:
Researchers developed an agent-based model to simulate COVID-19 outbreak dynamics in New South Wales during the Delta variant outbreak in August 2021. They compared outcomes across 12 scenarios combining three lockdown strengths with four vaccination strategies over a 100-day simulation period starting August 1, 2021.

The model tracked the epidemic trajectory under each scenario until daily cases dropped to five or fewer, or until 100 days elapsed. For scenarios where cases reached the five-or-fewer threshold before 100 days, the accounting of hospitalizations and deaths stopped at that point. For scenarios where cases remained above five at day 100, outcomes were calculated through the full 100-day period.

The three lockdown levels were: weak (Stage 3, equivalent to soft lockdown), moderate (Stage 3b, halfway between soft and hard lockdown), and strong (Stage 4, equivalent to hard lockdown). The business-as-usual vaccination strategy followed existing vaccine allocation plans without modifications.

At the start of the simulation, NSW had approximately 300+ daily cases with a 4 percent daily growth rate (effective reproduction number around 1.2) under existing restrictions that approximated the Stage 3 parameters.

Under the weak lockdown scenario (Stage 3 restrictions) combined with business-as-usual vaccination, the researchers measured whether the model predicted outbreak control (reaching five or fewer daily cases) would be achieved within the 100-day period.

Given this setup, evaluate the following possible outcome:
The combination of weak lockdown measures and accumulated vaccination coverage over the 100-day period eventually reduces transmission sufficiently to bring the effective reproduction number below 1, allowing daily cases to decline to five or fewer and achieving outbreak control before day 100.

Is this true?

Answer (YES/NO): NO